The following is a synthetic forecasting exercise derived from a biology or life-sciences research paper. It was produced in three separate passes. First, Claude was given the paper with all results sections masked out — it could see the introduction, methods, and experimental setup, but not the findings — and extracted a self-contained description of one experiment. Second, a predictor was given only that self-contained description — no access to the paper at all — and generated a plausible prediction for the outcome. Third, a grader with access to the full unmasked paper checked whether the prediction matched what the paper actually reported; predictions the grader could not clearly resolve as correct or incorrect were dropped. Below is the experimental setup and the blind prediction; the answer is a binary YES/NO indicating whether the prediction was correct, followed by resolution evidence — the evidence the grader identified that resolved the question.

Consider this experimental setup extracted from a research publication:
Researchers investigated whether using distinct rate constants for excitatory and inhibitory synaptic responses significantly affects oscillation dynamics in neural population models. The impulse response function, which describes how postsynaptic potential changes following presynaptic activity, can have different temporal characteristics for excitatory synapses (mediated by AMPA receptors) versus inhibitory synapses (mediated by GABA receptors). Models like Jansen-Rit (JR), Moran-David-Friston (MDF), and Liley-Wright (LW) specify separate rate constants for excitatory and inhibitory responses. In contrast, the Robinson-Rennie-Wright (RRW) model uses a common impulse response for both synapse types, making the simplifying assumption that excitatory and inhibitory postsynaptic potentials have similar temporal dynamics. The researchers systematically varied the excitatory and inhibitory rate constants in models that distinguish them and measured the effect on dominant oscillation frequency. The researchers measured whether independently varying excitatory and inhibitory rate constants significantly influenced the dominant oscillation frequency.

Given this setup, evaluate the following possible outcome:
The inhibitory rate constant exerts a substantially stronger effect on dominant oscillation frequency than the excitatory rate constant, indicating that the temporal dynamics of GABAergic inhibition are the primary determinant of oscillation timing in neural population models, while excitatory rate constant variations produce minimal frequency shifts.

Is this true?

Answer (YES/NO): NO